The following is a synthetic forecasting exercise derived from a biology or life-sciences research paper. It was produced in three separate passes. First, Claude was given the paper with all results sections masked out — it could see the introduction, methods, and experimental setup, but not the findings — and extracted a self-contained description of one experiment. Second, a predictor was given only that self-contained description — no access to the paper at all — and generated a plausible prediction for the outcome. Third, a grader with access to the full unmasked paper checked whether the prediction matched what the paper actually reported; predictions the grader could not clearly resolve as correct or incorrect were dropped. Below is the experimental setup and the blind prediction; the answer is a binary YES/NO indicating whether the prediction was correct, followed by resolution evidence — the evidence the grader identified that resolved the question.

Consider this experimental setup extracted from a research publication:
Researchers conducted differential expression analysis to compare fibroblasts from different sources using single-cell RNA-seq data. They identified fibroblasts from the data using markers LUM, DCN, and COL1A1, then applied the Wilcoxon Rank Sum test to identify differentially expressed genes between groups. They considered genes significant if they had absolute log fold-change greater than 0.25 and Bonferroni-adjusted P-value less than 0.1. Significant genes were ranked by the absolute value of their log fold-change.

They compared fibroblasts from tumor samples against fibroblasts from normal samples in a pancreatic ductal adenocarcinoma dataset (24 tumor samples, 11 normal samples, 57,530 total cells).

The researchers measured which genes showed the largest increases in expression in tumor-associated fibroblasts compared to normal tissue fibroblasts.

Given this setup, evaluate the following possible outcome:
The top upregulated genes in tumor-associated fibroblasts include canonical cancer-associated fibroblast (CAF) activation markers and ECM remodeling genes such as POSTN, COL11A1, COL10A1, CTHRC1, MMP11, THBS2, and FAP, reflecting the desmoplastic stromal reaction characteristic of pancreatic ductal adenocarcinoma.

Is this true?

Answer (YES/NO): NO